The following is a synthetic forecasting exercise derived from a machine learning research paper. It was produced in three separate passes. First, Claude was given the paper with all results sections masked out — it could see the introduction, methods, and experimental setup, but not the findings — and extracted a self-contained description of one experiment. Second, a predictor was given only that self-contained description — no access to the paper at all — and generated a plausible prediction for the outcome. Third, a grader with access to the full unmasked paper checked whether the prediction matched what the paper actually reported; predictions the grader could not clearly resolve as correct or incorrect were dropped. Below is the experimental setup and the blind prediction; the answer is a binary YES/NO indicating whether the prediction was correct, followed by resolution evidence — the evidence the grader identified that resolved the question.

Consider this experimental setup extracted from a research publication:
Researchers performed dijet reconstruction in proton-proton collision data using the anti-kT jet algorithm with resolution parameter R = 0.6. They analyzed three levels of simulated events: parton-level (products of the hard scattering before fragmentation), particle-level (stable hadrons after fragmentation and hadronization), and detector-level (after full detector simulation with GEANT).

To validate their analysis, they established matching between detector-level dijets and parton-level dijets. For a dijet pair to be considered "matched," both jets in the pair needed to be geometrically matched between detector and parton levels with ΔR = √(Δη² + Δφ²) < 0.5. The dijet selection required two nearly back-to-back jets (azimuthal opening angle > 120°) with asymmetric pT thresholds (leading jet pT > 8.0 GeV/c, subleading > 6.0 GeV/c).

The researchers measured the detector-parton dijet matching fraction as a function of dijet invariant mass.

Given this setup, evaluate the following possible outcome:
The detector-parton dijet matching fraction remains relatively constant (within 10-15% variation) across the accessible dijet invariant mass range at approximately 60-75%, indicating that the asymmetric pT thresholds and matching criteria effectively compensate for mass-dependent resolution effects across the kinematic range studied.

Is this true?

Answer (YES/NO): NO